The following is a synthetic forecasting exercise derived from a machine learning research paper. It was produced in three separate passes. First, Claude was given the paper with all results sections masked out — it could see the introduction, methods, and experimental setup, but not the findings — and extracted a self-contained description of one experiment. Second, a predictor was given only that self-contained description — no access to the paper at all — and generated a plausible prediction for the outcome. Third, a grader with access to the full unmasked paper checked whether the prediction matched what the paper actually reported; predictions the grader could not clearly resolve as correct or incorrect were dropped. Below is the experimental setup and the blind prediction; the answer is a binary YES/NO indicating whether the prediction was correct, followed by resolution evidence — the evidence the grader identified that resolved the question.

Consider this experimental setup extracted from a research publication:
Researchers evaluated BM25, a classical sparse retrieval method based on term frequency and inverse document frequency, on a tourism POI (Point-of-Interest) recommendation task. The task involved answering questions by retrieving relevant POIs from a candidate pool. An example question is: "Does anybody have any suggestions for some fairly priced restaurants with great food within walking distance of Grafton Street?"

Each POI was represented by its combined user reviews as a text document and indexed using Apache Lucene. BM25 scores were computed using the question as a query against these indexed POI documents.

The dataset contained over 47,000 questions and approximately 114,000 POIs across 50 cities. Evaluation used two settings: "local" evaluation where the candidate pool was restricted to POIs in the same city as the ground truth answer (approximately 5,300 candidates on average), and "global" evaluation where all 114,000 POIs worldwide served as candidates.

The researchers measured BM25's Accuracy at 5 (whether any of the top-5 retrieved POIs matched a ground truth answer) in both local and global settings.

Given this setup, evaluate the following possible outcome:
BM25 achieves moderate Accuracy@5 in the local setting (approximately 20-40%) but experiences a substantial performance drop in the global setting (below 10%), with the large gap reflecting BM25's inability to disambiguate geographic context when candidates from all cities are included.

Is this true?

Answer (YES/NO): NO